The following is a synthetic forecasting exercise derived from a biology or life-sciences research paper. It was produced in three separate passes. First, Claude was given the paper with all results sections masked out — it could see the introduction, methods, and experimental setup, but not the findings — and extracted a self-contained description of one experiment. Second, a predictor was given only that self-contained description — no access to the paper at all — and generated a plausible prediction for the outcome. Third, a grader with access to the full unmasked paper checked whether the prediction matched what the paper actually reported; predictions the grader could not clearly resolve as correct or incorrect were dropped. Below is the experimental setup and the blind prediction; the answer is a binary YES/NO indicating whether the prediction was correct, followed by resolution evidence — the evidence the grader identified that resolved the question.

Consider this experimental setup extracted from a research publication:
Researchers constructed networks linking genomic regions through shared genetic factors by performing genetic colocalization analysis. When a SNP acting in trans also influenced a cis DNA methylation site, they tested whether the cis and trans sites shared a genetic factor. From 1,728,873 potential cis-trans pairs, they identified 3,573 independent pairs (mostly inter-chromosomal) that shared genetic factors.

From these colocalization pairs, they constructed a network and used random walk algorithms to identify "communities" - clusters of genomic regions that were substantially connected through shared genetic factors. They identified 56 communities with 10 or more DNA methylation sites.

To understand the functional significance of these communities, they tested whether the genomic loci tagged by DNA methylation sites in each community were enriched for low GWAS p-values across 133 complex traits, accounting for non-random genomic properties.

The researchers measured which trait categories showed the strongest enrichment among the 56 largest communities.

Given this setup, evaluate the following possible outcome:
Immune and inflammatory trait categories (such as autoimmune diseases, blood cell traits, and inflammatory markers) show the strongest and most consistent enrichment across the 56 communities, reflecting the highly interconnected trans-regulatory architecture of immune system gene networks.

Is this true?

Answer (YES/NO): NO